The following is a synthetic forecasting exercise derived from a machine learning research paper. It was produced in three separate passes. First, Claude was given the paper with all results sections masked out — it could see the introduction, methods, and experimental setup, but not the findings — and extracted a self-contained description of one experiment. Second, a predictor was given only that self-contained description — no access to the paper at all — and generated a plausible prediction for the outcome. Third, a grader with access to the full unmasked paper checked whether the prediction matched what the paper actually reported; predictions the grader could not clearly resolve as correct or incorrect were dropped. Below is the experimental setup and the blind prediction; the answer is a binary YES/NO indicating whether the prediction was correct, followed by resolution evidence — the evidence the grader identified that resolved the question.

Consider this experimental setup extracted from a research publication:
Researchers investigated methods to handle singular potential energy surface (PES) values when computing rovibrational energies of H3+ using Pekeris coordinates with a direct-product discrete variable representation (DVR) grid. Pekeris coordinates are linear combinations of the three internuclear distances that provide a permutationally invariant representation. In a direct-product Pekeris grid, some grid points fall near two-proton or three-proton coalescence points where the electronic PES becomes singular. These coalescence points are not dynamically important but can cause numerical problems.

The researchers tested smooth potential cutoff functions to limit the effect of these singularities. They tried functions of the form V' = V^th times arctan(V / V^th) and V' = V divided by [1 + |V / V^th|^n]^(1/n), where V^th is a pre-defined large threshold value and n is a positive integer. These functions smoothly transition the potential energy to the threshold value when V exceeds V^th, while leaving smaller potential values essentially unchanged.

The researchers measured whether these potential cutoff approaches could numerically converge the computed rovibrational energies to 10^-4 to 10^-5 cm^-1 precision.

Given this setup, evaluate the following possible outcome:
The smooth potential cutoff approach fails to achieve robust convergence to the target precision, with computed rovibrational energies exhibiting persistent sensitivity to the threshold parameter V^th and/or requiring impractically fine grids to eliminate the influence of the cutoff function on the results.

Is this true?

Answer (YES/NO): YES